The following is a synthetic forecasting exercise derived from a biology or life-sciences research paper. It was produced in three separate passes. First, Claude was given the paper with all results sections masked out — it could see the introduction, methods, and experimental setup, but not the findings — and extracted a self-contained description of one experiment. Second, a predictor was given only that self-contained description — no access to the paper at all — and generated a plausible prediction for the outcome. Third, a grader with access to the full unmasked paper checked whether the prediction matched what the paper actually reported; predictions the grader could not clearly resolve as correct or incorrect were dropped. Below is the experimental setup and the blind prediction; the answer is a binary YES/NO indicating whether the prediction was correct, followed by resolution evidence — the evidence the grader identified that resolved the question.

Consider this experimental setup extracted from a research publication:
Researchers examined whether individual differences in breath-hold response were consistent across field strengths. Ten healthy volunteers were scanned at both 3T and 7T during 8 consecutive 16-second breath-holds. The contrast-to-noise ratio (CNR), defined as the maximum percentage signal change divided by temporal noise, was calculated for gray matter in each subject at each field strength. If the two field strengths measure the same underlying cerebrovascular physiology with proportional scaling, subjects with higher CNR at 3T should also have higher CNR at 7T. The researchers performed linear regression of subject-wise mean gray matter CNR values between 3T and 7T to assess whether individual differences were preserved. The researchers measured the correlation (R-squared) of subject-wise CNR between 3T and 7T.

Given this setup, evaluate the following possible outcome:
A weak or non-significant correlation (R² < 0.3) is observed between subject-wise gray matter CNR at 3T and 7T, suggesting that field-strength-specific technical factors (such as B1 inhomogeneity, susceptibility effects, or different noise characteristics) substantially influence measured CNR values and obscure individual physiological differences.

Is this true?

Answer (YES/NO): NO